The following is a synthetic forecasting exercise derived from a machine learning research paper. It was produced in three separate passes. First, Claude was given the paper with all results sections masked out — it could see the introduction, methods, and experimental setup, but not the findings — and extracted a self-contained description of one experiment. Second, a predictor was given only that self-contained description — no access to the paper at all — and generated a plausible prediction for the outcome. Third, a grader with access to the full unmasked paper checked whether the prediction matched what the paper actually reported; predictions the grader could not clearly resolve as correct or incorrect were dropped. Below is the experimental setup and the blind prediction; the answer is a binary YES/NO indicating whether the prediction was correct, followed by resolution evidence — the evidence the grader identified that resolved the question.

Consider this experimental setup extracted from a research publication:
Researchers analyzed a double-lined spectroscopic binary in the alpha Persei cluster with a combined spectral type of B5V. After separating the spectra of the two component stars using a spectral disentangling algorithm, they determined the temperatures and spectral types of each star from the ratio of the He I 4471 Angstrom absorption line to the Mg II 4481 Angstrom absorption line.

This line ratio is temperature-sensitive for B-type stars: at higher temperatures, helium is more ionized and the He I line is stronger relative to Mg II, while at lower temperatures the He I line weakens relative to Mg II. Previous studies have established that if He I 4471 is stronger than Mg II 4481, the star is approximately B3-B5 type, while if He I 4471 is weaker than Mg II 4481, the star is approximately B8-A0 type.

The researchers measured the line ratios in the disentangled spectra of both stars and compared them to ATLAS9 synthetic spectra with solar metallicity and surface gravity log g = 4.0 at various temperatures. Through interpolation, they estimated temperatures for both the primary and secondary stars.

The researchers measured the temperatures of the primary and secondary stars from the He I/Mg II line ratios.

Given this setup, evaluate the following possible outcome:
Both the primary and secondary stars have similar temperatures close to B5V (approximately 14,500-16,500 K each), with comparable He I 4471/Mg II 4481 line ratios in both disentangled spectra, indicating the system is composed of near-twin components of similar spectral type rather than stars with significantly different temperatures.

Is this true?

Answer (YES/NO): NO